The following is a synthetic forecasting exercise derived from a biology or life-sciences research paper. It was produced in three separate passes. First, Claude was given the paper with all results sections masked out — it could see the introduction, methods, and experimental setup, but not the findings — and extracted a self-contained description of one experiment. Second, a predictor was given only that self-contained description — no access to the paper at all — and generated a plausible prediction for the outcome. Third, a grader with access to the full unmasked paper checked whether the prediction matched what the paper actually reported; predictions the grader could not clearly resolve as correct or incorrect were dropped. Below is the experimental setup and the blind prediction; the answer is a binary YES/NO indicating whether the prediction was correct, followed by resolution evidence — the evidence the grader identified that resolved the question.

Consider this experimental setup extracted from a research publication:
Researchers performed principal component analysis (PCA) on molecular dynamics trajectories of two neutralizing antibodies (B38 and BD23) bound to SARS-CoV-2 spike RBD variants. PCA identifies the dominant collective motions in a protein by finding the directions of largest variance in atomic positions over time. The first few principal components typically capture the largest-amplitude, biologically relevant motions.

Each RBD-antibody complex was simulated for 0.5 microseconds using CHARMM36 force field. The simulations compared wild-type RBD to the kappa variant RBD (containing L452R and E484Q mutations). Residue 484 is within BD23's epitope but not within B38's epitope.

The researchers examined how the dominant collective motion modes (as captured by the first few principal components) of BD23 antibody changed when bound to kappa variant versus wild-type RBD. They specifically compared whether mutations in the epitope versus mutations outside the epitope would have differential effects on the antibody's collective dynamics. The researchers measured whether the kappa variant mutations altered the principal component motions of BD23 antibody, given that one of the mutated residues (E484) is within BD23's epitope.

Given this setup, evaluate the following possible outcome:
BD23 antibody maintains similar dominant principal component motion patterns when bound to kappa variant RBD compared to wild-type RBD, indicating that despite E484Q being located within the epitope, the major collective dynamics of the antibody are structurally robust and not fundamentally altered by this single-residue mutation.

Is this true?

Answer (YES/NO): YES